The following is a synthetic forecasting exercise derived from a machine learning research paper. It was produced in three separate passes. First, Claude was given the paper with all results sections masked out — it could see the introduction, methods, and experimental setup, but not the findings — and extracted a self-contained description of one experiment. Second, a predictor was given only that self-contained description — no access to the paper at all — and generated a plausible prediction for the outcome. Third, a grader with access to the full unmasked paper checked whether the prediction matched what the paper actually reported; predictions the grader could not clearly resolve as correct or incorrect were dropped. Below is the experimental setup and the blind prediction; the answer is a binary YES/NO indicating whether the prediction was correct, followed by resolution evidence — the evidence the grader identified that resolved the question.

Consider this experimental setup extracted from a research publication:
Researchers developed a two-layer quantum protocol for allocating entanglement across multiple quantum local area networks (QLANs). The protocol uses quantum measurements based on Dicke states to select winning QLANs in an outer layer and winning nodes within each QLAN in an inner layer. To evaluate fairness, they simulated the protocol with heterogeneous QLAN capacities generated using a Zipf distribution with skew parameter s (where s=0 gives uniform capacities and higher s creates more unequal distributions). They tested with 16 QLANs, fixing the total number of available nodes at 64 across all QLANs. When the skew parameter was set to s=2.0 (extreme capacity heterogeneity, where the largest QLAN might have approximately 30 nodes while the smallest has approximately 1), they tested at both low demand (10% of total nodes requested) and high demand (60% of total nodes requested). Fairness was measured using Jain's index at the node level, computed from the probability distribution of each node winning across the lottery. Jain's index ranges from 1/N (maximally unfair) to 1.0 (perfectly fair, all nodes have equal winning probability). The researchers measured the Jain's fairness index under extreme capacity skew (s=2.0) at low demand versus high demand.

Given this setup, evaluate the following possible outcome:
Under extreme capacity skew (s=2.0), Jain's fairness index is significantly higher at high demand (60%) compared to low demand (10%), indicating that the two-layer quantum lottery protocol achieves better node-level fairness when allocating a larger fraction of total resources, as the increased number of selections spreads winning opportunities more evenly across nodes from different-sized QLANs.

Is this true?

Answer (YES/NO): YES